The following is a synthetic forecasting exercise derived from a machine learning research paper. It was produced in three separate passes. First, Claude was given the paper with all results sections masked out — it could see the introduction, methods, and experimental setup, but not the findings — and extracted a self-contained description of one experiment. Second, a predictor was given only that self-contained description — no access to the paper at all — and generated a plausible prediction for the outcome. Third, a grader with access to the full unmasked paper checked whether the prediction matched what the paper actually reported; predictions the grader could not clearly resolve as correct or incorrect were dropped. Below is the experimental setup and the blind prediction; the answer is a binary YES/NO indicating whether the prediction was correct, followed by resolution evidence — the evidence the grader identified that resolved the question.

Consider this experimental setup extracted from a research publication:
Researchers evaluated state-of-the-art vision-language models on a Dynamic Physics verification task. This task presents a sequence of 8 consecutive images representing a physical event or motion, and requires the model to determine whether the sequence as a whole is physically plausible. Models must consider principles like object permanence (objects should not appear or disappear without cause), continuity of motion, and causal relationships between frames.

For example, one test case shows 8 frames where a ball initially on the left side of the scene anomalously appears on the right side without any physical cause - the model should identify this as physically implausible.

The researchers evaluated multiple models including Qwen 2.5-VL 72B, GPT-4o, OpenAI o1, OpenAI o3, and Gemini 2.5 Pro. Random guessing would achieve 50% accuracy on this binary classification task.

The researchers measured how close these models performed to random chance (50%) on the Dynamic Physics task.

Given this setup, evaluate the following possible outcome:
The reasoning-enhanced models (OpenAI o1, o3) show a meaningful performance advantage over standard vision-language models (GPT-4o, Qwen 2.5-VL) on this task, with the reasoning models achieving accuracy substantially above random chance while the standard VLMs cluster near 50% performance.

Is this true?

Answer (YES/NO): YES